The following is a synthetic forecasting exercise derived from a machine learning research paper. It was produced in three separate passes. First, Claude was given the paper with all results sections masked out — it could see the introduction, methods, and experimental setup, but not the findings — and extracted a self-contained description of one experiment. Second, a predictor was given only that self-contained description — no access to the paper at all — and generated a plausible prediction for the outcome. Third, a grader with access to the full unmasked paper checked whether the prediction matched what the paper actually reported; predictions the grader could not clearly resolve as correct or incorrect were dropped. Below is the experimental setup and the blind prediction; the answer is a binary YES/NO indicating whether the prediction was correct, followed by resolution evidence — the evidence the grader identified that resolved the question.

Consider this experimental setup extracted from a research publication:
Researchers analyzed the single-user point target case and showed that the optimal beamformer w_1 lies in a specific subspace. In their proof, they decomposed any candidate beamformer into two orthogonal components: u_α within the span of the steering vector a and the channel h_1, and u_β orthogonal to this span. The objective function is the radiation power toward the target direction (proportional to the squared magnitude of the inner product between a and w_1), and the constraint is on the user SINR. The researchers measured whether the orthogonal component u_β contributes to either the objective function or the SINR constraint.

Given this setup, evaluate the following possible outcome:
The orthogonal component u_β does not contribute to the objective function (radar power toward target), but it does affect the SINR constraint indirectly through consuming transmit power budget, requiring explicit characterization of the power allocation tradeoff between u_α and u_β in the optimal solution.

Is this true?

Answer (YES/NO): NO